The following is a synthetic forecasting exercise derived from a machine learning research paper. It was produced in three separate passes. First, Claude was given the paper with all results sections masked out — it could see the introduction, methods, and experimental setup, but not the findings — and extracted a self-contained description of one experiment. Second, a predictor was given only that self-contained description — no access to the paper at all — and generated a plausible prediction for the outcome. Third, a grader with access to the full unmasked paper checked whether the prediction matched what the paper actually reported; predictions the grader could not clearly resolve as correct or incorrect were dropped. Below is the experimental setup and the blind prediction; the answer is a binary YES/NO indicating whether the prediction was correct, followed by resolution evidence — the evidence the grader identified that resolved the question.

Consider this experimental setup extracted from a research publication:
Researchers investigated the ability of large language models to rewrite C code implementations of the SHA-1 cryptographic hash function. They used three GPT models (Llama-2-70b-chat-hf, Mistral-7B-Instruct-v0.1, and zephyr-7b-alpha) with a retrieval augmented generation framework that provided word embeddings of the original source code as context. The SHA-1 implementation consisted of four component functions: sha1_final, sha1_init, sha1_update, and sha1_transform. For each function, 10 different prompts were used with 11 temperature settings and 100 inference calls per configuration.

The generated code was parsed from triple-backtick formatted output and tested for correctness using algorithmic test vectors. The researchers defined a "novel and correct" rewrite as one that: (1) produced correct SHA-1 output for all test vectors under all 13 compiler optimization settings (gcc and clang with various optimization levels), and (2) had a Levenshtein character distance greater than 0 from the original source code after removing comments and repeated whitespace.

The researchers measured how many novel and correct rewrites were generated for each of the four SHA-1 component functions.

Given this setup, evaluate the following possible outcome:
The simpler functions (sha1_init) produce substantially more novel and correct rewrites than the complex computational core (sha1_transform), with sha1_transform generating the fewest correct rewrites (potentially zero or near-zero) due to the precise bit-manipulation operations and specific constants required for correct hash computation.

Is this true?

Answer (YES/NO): NO